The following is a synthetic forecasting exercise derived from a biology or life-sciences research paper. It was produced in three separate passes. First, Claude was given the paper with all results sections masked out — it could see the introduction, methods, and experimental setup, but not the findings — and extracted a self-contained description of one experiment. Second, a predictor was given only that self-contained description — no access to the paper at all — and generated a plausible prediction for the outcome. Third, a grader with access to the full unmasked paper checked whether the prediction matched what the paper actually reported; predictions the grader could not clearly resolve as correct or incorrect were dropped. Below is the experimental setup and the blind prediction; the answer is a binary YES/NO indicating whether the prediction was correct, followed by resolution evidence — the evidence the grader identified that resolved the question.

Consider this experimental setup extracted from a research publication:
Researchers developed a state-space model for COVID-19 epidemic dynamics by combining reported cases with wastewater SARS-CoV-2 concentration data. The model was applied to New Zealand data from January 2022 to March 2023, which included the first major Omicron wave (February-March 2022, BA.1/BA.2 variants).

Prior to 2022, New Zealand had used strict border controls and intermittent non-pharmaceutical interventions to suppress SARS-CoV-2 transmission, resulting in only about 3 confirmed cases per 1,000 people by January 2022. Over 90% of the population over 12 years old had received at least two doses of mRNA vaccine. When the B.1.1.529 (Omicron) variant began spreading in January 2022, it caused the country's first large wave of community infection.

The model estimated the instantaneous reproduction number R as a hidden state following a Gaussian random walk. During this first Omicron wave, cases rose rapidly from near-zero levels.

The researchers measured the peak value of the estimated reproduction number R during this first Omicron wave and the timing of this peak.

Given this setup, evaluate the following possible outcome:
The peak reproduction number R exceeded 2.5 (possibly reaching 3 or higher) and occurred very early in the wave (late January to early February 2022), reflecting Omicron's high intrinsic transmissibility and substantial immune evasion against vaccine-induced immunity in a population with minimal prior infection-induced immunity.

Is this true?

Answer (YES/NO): NO